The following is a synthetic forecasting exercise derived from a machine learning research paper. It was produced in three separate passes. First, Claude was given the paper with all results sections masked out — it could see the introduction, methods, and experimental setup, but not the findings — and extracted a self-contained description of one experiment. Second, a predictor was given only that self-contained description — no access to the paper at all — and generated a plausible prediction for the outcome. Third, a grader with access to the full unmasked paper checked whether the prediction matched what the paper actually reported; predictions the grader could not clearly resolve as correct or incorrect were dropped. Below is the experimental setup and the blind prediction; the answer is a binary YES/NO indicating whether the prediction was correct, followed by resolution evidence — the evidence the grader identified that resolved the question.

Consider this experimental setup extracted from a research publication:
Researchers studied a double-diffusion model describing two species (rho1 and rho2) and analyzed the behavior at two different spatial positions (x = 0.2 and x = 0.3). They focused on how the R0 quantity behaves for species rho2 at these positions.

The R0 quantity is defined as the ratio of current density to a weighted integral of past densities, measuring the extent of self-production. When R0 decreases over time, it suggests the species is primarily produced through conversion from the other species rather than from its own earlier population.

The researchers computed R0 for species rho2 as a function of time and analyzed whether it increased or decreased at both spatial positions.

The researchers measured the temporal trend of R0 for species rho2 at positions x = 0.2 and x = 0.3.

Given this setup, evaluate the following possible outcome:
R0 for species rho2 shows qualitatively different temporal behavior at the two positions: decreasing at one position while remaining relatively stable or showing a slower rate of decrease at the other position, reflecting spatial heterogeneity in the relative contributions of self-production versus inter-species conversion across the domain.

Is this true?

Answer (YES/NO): NO